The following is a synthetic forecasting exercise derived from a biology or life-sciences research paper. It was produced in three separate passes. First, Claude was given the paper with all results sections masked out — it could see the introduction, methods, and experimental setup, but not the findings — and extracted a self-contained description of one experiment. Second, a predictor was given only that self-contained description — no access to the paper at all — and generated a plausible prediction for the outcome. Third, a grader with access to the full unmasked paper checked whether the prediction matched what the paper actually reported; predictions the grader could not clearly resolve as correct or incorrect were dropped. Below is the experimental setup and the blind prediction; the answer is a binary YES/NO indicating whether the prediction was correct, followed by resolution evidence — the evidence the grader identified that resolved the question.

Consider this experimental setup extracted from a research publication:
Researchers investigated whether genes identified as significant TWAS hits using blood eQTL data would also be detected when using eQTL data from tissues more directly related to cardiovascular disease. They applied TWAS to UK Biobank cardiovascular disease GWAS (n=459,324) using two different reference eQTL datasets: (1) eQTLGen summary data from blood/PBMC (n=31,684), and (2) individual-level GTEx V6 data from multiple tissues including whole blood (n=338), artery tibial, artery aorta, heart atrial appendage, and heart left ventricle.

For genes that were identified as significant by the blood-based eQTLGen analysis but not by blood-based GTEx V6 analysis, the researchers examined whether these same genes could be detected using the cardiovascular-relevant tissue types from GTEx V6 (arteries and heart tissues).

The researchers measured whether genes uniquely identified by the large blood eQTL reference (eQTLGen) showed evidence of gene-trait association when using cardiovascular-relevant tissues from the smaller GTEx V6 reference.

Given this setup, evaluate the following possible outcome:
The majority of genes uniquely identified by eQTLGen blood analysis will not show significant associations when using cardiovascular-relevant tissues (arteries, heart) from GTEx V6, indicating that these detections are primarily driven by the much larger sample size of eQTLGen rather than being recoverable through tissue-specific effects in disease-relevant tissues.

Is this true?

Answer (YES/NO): NO